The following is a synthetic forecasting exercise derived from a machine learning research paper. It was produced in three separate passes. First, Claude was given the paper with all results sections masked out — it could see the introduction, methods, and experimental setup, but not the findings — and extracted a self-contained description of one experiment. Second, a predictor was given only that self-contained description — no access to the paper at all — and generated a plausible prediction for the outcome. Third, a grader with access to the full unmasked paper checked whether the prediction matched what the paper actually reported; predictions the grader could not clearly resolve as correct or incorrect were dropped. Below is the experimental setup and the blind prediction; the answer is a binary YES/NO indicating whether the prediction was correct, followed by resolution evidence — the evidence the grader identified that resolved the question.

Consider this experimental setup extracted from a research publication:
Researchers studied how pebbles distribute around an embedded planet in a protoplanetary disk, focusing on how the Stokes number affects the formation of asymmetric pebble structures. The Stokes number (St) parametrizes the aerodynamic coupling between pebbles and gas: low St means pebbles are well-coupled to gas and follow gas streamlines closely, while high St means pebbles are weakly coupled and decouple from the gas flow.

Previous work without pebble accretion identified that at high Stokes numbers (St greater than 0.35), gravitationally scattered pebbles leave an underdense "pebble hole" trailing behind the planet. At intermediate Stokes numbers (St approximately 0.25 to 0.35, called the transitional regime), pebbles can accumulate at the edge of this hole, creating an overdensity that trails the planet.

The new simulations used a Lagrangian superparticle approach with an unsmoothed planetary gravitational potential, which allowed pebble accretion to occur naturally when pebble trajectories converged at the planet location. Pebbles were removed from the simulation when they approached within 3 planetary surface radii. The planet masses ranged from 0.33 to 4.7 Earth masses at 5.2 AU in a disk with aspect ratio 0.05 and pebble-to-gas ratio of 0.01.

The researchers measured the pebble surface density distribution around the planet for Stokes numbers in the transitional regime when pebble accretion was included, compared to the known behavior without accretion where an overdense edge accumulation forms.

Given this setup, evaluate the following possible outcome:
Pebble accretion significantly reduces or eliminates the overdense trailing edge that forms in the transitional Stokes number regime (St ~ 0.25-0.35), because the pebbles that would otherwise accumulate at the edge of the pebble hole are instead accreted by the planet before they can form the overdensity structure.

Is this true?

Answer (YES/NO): YES